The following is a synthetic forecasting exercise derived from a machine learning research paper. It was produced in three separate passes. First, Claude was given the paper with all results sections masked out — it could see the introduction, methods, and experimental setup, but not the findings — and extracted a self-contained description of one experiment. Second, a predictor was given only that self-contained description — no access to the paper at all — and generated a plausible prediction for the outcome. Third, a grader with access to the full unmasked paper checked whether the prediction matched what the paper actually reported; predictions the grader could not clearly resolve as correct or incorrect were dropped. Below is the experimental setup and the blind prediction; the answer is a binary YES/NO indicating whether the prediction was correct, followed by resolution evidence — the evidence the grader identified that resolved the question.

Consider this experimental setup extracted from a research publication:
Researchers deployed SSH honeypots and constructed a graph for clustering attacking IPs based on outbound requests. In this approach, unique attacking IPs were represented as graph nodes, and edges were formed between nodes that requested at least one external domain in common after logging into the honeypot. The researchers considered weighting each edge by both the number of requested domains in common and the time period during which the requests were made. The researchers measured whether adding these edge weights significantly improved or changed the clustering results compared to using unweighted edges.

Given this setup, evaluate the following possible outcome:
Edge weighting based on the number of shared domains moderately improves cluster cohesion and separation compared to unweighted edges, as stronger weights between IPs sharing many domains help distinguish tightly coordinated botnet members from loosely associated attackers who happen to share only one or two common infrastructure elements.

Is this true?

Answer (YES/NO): NO